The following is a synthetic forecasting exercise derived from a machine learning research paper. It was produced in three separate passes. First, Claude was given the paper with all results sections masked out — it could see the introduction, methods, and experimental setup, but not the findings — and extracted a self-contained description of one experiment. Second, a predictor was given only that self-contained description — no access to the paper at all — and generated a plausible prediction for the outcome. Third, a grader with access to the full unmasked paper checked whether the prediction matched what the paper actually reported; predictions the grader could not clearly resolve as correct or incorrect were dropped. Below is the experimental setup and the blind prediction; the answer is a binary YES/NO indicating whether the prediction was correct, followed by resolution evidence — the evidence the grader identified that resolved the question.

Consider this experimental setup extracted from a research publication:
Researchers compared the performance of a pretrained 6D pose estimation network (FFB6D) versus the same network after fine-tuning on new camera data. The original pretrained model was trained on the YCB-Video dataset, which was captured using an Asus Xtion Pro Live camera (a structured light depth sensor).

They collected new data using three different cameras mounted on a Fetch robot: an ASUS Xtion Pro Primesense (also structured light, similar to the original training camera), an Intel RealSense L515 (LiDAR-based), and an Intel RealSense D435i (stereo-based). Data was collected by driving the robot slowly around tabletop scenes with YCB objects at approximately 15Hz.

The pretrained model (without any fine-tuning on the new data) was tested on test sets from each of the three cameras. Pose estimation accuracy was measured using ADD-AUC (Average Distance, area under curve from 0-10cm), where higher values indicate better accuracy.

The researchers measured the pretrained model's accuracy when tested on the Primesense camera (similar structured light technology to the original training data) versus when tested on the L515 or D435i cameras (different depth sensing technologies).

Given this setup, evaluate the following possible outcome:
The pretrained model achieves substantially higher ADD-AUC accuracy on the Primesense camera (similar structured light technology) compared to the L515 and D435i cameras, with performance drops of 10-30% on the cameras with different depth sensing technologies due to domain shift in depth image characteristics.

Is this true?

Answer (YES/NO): NO